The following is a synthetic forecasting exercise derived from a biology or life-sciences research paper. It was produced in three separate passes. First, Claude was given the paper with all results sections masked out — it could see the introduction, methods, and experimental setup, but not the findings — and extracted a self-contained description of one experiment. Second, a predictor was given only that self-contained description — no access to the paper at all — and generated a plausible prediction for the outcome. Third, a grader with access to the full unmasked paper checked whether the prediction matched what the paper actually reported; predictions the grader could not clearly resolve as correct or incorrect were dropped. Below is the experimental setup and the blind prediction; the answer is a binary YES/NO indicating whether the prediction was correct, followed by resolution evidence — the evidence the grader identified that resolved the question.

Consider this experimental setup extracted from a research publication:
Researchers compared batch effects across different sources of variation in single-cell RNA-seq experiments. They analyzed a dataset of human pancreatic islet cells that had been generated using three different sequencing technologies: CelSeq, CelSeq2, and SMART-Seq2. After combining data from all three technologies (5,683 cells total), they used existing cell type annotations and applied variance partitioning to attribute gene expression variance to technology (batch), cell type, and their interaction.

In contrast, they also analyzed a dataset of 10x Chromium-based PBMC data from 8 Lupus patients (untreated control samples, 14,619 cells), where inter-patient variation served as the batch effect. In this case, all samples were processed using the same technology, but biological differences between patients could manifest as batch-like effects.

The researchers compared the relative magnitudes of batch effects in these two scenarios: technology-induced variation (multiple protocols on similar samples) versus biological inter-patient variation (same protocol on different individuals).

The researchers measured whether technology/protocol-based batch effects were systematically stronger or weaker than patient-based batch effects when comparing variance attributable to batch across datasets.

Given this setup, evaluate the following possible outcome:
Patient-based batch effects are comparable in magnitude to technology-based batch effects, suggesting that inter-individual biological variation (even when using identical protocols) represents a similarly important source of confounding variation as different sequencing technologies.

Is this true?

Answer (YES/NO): NO